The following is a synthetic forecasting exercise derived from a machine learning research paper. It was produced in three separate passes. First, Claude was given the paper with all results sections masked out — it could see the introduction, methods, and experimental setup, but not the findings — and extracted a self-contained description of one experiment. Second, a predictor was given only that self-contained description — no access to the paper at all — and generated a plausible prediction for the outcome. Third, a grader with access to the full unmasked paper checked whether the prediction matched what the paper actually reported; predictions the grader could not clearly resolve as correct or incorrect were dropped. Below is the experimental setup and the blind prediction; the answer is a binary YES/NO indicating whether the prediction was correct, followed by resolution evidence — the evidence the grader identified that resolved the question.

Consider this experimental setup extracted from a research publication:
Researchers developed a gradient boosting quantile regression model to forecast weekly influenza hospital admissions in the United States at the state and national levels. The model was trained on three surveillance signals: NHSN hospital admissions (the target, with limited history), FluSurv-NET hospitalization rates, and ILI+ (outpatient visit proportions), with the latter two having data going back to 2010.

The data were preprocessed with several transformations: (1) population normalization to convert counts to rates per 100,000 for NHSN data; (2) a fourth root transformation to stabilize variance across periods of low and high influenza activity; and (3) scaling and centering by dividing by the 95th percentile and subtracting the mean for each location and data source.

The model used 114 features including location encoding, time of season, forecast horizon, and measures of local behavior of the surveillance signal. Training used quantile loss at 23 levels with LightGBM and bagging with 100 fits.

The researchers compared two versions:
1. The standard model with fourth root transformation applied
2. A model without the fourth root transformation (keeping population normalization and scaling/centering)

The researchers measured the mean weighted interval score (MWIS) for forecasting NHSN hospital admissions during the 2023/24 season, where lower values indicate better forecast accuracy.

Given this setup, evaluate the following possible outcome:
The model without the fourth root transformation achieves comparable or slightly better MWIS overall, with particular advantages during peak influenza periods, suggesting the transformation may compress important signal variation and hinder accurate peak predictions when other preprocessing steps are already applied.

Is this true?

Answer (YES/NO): NO